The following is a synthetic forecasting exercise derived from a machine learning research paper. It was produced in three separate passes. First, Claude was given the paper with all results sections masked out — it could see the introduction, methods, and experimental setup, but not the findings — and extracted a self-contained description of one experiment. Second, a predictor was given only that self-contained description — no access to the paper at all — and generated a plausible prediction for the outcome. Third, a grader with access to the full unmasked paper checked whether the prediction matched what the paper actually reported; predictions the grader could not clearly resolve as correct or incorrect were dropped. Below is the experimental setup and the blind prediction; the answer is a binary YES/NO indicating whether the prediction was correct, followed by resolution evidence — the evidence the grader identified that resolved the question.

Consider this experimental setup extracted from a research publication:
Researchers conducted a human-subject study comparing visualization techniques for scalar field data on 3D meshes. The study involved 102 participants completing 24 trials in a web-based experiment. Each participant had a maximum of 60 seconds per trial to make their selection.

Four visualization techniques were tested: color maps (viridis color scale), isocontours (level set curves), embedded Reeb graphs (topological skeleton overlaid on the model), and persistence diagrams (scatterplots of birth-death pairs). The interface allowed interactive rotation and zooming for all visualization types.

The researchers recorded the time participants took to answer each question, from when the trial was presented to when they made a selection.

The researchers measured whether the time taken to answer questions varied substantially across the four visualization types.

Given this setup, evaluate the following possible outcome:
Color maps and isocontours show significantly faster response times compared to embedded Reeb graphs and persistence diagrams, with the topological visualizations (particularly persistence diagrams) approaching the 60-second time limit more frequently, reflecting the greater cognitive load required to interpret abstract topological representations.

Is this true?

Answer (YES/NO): NO